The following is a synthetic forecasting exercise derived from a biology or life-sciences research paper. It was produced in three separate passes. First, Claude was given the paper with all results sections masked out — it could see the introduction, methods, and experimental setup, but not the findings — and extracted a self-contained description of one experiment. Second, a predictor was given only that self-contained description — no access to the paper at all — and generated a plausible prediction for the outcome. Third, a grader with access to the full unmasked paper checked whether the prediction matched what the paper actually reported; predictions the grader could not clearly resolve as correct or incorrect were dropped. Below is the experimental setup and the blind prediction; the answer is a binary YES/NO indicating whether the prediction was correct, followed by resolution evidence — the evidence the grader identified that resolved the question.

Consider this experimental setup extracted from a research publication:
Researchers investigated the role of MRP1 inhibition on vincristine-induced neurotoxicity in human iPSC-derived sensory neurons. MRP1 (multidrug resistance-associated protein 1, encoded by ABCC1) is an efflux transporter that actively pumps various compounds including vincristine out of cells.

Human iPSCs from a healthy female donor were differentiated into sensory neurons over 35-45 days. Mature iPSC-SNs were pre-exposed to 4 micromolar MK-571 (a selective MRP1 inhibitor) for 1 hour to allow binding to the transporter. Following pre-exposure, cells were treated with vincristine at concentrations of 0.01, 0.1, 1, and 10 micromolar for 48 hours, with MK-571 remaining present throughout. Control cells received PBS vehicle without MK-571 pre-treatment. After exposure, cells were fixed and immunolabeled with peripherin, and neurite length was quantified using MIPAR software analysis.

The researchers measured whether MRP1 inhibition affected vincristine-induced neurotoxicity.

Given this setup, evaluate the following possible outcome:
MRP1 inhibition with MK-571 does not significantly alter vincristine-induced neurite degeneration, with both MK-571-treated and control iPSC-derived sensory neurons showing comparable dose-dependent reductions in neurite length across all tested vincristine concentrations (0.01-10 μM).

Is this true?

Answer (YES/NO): NO